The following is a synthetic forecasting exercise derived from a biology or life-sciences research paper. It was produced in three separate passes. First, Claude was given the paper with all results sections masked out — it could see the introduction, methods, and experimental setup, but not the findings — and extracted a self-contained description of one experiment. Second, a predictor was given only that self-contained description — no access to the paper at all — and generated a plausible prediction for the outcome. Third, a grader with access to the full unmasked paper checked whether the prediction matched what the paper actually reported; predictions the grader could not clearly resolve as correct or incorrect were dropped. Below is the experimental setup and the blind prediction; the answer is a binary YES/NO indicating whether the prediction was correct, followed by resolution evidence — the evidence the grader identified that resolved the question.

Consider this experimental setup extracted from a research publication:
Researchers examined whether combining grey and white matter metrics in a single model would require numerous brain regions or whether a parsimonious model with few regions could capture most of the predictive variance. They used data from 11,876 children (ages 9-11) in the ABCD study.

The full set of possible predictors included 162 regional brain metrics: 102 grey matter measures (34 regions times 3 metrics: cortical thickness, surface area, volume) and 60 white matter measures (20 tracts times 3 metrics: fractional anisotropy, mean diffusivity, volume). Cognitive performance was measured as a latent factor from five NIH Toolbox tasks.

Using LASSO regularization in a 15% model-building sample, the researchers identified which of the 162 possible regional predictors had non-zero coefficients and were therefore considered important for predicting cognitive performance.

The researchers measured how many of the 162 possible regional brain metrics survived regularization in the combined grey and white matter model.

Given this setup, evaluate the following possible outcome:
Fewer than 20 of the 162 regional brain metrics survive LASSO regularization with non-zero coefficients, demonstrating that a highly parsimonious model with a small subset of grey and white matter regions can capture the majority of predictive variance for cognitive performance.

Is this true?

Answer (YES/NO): NO